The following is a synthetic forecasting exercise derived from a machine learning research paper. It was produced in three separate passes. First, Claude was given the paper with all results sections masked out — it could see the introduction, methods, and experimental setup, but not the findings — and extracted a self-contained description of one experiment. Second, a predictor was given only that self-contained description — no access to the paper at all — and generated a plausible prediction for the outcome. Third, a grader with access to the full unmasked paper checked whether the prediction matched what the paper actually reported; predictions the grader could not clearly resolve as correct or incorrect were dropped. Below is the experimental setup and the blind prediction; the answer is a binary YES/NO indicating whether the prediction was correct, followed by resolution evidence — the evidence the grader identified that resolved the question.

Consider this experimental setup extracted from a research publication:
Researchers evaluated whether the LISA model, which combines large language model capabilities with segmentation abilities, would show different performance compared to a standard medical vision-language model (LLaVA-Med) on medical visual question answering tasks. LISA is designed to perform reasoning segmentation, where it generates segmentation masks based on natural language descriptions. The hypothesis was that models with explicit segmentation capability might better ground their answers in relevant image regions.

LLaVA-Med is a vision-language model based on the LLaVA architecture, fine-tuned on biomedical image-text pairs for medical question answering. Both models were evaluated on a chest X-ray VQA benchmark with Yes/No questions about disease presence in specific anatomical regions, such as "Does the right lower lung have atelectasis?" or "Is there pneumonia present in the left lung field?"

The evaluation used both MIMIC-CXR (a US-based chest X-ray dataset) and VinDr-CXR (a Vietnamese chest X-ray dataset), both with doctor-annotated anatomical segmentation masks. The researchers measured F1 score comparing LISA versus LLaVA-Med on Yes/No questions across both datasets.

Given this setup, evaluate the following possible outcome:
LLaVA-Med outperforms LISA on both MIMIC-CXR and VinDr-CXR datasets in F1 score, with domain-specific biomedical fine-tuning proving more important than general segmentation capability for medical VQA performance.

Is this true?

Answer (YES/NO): NO